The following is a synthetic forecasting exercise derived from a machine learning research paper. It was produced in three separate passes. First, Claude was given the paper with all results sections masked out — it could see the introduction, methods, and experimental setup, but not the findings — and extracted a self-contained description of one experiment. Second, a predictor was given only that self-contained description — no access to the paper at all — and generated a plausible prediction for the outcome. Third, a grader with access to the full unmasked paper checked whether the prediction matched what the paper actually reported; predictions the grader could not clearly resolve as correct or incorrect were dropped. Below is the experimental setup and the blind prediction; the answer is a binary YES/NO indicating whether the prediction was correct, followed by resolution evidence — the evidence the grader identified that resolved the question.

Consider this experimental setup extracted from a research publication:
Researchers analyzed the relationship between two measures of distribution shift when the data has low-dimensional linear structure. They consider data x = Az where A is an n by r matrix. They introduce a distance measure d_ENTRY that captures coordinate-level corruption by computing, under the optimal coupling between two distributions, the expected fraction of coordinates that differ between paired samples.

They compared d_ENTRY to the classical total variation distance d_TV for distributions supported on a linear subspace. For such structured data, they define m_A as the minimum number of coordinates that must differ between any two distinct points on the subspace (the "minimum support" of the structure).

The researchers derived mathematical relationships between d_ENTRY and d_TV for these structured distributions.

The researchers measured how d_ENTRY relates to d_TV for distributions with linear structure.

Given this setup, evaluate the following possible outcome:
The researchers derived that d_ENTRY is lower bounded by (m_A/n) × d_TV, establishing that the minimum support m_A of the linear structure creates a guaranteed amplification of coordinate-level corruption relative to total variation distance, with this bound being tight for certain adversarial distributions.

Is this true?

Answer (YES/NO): NO